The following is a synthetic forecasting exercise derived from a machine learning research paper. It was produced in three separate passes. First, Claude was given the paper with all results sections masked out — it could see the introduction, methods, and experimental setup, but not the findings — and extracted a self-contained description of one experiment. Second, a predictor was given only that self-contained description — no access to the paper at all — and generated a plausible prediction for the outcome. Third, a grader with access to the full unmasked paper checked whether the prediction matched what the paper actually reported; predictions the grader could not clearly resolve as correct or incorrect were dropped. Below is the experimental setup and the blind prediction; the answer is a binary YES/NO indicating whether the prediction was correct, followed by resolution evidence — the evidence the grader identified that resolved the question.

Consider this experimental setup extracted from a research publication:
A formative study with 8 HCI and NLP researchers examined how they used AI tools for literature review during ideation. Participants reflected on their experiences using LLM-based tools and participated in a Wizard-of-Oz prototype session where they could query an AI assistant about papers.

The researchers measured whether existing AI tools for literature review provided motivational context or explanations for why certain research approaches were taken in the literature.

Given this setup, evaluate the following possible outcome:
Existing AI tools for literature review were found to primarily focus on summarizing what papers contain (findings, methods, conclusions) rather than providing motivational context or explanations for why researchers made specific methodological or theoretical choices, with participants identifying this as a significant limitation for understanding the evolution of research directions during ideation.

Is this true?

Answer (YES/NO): YES